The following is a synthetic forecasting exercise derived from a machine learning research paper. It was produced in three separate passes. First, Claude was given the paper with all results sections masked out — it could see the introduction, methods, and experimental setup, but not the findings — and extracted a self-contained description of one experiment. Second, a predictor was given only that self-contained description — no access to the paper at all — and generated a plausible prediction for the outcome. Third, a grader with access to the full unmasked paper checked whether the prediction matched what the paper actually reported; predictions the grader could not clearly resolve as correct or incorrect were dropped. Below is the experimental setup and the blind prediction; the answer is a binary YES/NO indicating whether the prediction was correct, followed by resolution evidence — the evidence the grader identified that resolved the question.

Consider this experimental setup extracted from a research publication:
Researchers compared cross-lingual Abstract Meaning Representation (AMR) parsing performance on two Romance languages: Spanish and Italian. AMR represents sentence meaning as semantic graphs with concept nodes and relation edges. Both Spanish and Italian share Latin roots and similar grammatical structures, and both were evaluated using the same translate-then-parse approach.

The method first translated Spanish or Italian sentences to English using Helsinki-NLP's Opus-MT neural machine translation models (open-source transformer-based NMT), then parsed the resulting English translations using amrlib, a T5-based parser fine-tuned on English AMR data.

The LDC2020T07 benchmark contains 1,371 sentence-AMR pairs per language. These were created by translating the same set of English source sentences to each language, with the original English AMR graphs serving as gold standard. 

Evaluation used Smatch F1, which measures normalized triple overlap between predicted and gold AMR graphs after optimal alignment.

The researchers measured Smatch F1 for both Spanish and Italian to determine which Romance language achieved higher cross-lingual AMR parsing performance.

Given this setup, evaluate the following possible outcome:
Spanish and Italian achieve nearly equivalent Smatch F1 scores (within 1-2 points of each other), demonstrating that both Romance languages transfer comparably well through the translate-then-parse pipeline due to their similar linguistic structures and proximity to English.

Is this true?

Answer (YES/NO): YES